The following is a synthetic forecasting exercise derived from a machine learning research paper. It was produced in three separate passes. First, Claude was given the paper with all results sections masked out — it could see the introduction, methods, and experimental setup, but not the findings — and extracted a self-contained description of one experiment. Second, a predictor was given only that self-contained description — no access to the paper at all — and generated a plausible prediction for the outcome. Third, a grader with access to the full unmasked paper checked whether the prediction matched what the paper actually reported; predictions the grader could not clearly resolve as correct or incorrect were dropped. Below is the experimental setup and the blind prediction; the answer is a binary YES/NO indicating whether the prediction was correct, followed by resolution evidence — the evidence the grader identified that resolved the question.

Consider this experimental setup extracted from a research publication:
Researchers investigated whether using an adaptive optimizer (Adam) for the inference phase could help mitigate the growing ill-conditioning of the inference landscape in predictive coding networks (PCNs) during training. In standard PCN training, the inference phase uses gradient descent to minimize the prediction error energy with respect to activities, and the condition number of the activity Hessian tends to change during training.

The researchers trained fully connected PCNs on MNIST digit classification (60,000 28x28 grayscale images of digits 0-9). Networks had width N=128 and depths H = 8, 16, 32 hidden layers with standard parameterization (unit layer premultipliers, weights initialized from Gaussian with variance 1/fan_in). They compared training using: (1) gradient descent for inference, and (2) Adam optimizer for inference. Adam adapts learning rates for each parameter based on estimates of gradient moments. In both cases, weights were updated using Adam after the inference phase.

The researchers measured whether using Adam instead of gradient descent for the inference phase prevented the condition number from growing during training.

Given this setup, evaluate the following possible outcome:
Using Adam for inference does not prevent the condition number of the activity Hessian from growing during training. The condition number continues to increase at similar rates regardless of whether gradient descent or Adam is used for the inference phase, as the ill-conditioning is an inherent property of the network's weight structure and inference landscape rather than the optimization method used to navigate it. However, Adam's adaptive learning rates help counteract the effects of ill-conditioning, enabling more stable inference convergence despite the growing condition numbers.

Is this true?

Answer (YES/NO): YES